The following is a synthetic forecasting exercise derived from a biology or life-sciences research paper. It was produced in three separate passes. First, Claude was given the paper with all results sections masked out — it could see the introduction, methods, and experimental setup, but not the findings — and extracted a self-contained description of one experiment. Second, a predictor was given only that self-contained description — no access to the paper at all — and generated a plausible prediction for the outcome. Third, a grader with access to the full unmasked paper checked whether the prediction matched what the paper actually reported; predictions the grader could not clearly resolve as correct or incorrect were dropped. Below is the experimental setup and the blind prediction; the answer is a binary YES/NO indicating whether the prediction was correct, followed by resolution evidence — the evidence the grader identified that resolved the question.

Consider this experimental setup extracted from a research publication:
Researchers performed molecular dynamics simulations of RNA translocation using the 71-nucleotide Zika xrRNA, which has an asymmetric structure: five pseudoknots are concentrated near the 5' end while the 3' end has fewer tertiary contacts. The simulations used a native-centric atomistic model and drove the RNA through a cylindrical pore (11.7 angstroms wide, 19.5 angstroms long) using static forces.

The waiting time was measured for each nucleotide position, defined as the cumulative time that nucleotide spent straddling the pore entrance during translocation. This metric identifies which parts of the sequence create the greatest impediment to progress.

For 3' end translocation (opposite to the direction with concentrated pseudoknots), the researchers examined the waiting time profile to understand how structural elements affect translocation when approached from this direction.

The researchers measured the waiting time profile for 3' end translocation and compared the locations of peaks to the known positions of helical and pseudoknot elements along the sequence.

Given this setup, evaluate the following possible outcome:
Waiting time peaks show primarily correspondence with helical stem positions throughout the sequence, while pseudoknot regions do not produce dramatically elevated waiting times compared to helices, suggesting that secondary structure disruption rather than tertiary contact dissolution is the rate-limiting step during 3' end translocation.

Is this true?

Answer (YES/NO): NO